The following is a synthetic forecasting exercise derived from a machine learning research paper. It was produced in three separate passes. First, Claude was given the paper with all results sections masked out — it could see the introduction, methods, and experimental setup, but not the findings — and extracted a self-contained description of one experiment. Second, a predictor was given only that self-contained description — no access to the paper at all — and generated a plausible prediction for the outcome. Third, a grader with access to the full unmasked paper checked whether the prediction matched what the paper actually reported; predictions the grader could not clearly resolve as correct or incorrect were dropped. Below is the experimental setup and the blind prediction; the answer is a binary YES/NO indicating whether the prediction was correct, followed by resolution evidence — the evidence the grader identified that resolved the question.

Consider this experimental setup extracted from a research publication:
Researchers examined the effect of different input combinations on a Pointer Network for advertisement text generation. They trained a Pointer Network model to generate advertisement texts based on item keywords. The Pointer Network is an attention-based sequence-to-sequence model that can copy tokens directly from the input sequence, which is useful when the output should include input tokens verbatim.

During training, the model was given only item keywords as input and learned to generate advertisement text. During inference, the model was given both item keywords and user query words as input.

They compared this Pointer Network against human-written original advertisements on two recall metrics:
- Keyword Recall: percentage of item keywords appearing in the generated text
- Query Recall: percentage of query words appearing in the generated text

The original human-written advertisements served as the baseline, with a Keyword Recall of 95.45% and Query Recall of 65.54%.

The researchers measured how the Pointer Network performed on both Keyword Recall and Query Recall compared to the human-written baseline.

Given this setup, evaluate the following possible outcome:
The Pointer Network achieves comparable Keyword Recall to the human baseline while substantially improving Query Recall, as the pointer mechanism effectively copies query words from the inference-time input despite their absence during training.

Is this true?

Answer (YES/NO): NO